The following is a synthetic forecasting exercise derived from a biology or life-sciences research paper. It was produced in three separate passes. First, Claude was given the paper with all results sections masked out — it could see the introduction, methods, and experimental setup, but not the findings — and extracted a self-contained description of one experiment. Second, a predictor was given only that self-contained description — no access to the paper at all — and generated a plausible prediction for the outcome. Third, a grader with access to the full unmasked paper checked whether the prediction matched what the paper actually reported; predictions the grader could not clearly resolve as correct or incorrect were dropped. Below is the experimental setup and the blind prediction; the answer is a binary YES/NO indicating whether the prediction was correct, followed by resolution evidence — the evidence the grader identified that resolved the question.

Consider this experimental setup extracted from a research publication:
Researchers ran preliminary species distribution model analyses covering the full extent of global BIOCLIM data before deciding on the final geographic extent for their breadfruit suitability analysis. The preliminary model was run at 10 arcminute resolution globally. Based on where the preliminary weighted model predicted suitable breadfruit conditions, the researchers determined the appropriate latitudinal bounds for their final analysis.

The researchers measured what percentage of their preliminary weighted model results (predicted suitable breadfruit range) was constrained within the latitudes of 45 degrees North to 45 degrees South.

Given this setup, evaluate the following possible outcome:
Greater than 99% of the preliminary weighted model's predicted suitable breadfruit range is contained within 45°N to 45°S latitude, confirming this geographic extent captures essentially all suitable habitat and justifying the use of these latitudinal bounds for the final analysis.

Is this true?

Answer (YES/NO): NO